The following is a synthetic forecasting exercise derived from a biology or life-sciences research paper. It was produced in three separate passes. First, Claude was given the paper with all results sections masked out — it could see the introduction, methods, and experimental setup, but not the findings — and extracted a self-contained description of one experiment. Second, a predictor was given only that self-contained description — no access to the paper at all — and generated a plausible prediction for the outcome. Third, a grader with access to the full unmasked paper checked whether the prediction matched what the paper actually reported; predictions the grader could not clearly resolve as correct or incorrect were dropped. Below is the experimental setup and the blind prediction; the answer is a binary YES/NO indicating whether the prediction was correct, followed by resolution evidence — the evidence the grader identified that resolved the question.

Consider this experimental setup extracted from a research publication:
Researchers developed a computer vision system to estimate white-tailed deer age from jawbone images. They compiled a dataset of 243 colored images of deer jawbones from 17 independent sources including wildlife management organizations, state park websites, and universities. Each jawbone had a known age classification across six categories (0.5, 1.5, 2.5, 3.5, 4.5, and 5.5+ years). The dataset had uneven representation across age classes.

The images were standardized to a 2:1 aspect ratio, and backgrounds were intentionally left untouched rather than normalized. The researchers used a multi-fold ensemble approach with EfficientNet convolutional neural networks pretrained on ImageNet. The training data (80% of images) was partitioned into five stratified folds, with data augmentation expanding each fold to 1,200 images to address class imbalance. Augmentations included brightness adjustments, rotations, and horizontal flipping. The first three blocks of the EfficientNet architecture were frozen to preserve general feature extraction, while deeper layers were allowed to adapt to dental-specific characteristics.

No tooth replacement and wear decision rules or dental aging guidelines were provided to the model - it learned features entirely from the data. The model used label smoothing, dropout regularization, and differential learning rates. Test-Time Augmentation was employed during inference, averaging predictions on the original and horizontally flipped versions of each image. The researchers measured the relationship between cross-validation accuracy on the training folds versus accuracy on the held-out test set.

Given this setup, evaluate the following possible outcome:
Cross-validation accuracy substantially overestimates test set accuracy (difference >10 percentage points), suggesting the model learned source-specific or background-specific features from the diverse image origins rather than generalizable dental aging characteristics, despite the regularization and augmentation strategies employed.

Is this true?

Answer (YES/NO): NO